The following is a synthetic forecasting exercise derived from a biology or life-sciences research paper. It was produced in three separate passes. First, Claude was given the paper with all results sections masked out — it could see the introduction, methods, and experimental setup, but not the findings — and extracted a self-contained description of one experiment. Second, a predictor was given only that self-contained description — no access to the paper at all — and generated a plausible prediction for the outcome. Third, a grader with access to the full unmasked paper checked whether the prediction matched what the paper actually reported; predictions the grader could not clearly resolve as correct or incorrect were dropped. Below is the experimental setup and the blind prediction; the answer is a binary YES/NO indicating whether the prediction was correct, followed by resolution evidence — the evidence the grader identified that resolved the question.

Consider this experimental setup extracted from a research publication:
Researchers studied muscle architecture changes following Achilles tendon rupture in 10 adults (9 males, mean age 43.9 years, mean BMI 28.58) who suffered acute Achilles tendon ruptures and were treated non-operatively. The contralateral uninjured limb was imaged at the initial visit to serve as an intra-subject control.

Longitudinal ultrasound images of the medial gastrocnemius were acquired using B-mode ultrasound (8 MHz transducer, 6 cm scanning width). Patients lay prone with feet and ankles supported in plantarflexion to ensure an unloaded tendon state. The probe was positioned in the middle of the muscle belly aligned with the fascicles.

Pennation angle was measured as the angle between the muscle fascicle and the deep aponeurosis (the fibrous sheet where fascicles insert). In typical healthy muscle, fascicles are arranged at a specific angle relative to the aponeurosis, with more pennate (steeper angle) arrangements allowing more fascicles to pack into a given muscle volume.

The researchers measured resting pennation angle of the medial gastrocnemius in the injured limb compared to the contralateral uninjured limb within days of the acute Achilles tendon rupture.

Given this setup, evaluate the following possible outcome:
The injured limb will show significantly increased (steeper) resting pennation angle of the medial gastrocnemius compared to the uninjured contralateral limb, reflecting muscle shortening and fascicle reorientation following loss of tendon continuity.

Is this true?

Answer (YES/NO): YES